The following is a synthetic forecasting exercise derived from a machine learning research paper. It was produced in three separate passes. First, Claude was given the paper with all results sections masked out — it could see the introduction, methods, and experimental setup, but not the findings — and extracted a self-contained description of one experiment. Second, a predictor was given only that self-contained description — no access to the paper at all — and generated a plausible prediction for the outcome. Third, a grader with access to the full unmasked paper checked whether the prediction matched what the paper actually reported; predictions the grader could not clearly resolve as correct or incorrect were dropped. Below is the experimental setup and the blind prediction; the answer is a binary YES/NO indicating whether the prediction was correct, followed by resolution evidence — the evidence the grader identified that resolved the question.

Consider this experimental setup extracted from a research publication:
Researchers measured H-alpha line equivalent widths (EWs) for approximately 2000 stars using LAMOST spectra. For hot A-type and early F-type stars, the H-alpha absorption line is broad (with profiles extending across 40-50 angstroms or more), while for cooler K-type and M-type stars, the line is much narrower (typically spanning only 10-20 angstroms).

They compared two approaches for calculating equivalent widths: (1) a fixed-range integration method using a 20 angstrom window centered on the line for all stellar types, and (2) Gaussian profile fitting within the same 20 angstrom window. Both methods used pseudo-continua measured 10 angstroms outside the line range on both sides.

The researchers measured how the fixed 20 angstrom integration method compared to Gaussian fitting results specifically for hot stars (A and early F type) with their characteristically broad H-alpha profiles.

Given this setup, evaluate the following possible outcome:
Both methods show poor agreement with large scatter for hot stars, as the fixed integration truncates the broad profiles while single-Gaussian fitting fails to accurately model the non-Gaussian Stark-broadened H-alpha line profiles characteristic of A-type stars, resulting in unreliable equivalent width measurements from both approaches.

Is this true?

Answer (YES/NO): NO